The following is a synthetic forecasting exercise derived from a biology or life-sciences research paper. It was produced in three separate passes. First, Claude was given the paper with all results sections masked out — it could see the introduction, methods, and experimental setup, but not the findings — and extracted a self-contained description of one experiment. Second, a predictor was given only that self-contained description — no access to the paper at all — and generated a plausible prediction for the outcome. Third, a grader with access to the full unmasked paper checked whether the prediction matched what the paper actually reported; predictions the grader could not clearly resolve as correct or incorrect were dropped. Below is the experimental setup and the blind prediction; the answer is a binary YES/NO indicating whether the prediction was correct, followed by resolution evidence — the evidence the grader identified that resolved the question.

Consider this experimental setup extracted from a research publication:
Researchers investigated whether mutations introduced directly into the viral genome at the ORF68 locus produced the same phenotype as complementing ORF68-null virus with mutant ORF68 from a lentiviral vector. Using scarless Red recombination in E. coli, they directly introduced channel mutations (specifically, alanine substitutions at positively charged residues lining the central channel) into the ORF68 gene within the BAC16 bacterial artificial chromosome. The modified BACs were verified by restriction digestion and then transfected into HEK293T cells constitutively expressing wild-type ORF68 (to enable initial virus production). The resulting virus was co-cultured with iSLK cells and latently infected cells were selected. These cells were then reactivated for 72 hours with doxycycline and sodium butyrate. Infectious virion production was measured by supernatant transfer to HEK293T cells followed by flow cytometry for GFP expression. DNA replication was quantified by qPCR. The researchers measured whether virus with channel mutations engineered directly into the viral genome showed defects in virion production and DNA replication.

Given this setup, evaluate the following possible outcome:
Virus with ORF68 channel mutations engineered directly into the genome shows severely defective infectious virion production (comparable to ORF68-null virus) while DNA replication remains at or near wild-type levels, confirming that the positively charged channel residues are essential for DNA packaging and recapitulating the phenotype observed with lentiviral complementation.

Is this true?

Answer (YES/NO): YES